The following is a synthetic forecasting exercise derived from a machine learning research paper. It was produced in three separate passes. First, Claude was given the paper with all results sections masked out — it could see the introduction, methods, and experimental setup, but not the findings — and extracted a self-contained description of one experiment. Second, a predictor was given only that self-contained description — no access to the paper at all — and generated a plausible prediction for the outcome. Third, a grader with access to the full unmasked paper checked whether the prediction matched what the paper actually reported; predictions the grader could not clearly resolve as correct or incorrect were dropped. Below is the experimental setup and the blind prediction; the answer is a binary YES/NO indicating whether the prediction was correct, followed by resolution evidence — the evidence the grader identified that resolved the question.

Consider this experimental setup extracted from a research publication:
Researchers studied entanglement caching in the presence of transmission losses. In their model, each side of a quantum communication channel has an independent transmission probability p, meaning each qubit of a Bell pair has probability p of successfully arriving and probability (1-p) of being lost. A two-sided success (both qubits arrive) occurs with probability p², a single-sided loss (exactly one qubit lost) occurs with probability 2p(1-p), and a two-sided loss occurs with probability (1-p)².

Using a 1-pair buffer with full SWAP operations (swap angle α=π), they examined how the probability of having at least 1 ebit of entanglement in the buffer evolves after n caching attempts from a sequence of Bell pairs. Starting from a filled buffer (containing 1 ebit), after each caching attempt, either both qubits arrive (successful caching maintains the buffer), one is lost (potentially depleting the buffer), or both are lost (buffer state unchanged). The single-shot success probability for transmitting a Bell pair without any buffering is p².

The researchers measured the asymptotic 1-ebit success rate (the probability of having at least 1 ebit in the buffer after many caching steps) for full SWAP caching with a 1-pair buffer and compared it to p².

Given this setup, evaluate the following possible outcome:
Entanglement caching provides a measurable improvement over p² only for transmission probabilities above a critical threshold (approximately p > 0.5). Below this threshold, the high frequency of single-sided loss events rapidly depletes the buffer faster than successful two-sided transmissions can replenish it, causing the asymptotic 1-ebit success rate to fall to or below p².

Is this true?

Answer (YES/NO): NO